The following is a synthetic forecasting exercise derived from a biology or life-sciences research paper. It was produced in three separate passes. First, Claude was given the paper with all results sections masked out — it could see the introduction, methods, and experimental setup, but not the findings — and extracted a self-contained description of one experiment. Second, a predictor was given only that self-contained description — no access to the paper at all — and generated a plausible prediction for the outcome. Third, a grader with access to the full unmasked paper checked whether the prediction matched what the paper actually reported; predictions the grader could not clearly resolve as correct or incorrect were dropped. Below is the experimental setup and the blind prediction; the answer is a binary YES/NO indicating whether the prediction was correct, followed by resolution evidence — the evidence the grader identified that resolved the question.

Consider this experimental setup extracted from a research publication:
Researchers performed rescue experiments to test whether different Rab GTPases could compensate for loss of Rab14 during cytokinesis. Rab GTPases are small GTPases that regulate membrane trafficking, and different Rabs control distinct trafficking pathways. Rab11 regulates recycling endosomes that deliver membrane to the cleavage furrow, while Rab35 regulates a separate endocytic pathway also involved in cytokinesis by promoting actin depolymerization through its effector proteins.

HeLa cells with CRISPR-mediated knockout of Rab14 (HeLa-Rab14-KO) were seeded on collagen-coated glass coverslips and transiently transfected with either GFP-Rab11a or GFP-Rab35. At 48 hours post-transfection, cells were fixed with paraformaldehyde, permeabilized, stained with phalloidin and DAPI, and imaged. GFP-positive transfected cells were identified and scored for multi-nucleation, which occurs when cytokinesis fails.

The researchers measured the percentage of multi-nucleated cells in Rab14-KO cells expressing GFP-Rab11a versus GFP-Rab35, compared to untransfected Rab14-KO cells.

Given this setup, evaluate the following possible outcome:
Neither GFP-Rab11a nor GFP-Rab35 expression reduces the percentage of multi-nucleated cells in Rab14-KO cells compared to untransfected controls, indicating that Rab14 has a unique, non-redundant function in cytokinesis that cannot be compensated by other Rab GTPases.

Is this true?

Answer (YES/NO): NO